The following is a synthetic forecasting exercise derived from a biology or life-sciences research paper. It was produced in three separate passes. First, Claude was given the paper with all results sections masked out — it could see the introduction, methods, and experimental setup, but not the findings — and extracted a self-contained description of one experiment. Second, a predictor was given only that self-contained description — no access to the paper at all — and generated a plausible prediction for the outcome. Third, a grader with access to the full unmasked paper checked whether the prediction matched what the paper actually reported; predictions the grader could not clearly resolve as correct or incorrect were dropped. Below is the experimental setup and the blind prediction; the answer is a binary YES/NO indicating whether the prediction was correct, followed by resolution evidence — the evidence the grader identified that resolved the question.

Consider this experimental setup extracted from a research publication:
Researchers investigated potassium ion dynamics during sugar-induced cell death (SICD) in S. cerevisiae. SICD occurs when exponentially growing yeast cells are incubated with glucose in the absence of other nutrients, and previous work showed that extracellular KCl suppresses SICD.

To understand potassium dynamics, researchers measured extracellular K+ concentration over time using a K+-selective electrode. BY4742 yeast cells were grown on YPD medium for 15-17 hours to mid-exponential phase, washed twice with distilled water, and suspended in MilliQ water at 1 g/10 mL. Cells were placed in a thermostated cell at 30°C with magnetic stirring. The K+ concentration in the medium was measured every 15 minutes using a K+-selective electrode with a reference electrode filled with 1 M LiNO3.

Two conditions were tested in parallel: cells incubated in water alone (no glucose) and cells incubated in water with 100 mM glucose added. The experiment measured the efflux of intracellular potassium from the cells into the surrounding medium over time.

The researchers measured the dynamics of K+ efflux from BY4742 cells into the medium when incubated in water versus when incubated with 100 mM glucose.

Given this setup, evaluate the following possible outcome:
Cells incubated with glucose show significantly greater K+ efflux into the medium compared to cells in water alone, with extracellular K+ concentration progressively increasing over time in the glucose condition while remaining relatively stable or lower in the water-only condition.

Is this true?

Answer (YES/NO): NO